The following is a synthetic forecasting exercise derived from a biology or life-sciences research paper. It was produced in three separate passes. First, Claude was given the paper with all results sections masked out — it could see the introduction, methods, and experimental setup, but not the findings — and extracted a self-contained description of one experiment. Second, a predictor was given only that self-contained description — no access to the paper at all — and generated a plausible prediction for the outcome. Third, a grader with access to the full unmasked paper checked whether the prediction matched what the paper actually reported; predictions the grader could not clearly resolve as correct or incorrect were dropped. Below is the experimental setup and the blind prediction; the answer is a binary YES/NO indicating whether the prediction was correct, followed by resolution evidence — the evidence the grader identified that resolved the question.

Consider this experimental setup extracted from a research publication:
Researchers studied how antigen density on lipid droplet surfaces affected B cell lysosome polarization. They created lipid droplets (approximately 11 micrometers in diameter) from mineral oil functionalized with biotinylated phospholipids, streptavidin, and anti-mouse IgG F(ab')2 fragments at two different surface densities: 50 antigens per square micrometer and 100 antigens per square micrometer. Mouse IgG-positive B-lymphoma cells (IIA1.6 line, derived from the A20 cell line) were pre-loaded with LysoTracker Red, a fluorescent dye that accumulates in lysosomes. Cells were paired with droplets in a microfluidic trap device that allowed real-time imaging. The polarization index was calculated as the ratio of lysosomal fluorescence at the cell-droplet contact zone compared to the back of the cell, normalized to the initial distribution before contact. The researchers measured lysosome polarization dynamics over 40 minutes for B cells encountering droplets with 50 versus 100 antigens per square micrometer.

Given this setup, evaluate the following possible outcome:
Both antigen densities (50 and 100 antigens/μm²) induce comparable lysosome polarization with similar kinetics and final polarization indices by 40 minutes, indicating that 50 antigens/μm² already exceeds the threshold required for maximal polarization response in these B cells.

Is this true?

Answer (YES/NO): NO